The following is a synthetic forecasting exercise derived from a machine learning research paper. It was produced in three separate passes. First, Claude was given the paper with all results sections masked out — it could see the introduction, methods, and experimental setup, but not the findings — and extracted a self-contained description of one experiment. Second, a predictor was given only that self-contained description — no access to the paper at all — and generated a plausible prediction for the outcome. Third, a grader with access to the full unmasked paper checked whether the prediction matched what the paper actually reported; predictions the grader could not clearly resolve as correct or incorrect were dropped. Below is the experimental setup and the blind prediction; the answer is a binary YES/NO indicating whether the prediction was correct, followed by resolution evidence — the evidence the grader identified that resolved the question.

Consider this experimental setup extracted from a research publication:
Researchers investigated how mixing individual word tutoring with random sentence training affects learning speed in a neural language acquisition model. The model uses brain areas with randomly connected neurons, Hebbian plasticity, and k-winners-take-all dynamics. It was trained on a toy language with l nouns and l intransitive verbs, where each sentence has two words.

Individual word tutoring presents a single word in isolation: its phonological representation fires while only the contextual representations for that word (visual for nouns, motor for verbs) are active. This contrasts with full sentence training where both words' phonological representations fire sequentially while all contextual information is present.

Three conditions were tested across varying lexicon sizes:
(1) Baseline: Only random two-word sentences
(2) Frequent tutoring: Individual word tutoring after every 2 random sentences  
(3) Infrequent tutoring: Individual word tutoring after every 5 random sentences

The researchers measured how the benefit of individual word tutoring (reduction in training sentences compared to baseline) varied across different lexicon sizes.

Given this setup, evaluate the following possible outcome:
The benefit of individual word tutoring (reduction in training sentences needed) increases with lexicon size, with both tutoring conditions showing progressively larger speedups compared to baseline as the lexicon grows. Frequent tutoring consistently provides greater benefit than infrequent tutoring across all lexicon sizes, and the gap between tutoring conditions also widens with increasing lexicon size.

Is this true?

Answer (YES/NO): NO